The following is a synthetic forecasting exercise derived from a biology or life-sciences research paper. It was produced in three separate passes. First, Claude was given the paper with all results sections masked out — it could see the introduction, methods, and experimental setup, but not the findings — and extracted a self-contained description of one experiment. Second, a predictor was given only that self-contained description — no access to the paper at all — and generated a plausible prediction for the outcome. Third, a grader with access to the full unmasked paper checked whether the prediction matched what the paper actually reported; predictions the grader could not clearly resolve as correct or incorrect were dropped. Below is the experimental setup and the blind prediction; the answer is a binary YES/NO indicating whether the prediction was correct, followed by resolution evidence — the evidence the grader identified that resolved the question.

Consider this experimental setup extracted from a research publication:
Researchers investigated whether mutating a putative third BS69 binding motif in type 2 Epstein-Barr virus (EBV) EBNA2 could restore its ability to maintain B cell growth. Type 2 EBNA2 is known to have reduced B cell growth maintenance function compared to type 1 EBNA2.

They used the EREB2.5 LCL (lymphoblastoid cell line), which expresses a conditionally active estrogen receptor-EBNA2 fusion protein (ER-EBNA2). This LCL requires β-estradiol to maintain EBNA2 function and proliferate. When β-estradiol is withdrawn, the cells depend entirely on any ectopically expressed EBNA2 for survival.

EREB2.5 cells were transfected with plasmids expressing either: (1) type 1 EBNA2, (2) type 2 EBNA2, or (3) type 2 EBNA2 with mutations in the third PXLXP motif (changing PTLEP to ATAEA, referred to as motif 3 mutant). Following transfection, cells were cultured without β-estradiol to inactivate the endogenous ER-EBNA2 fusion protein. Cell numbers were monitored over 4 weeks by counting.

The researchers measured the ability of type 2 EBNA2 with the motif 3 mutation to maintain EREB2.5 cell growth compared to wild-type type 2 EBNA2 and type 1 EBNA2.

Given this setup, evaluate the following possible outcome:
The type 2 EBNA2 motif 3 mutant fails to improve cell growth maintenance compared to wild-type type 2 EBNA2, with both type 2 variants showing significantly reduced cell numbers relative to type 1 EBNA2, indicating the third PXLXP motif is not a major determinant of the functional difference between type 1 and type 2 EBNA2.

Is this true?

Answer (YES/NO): NO